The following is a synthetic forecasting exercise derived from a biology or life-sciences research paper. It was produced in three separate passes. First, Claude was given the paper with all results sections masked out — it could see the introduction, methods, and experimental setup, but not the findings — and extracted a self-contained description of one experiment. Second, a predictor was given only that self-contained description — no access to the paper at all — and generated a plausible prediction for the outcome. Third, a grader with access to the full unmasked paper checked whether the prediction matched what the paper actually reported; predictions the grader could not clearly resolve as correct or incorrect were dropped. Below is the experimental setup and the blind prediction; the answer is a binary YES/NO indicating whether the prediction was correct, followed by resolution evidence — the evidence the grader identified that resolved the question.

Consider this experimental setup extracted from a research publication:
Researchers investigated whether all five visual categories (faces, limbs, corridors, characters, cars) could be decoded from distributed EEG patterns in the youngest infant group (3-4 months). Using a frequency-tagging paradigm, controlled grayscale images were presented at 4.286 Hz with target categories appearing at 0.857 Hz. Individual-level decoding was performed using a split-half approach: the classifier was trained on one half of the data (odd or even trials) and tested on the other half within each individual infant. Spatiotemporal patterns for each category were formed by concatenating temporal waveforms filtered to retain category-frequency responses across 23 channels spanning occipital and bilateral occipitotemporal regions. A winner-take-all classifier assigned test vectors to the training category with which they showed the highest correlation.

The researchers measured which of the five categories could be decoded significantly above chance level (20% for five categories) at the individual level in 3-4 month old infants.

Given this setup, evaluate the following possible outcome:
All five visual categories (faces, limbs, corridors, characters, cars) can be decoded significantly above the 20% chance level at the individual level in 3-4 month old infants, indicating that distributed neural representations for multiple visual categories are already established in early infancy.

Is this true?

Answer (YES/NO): NO